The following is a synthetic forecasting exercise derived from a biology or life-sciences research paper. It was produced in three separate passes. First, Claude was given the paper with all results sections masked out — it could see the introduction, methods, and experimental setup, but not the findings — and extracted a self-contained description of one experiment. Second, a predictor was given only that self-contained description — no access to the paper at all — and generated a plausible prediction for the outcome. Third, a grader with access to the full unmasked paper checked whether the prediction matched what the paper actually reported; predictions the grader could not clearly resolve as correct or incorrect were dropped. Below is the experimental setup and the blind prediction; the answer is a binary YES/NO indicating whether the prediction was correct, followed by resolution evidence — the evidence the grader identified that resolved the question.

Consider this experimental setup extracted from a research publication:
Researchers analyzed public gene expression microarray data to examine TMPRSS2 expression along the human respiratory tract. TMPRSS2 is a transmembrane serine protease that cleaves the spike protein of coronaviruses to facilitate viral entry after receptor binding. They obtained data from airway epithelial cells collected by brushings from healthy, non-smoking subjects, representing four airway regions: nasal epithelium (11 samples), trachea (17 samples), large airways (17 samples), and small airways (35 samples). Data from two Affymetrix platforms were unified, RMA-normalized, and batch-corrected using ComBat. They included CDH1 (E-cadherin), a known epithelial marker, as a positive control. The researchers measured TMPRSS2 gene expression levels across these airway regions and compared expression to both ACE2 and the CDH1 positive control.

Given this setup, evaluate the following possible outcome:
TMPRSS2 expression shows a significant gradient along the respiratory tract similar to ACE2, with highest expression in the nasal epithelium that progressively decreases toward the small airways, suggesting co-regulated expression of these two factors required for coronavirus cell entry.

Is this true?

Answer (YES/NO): NO